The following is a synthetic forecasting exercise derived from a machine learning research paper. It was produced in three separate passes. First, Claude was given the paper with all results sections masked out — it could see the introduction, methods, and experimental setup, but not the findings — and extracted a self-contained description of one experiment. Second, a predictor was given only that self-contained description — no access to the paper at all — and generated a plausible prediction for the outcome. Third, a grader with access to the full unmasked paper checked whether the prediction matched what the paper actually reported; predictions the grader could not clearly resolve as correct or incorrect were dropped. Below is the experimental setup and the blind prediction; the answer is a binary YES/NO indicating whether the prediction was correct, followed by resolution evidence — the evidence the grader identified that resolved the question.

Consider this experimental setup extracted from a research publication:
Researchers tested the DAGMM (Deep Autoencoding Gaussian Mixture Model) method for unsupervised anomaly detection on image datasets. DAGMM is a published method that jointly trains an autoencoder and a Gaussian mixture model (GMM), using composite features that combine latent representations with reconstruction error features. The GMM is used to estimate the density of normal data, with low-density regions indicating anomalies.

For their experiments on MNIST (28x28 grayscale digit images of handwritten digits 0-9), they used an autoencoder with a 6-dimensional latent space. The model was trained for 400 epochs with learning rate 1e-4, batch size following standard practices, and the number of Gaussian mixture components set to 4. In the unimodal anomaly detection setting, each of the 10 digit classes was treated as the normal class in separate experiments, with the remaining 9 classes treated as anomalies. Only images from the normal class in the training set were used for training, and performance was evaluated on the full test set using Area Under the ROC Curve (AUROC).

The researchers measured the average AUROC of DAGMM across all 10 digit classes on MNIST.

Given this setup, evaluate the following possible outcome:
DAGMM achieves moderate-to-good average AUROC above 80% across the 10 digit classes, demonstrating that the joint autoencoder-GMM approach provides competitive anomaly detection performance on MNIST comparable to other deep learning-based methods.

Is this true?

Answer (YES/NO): NO